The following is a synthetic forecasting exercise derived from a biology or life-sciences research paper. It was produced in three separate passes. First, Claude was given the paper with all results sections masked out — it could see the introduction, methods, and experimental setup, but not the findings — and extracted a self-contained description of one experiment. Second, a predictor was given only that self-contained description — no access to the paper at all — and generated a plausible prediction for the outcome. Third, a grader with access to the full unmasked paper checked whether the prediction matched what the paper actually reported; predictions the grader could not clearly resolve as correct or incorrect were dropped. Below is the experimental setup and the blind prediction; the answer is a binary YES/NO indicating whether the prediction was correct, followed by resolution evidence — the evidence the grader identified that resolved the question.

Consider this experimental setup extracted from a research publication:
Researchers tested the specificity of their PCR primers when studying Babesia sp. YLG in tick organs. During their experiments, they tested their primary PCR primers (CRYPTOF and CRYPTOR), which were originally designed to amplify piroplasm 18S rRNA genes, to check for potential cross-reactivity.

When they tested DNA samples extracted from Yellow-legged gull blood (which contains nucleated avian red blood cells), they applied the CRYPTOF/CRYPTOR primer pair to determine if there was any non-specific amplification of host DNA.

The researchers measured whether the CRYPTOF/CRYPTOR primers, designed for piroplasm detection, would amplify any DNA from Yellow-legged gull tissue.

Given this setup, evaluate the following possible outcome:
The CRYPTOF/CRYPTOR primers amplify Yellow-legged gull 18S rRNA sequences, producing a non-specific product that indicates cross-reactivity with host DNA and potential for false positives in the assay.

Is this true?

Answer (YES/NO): YES